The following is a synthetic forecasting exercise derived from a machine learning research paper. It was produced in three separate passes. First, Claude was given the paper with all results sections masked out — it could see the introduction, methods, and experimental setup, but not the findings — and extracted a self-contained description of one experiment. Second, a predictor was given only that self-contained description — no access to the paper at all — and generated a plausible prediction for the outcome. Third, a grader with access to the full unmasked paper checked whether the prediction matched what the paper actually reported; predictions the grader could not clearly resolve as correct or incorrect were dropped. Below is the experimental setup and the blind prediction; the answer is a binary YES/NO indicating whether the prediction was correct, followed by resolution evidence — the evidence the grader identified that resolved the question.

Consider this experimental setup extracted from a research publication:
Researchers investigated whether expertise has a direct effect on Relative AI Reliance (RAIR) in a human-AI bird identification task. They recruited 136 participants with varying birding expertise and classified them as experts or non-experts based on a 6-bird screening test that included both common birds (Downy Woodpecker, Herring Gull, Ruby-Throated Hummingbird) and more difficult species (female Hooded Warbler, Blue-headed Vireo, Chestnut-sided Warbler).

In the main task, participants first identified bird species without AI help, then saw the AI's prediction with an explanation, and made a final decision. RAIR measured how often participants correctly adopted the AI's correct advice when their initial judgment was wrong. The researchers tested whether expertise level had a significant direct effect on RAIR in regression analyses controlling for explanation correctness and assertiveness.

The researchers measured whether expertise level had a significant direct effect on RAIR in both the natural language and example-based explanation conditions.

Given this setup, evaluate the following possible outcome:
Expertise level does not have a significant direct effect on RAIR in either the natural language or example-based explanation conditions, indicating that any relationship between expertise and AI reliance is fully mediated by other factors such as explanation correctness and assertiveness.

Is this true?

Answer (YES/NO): NO